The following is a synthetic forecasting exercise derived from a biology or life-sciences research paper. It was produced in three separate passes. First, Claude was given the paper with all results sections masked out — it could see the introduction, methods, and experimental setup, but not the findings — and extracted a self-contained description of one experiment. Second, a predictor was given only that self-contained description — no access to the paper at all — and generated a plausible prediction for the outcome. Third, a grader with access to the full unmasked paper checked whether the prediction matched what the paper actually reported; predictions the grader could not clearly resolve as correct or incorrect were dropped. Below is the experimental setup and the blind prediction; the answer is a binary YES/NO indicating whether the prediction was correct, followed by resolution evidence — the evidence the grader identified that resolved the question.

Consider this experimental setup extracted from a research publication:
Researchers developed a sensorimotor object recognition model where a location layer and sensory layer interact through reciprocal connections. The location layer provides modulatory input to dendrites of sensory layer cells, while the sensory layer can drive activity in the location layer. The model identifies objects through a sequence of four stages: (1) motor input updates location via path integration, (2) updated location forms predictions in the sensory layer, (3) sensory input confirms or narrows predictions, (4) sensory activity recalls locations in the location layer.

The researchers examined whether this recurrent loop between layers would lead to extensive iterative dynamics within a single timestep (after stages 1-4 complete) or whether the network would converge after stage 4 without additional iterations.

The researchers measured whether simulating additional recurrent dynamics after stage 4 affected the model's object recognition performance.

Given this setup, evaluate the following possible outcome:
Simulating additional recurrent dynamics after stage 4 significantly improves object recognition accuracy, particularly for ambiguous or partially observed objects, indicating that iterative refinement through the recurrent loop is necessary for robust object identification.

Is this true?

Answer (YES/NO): NO